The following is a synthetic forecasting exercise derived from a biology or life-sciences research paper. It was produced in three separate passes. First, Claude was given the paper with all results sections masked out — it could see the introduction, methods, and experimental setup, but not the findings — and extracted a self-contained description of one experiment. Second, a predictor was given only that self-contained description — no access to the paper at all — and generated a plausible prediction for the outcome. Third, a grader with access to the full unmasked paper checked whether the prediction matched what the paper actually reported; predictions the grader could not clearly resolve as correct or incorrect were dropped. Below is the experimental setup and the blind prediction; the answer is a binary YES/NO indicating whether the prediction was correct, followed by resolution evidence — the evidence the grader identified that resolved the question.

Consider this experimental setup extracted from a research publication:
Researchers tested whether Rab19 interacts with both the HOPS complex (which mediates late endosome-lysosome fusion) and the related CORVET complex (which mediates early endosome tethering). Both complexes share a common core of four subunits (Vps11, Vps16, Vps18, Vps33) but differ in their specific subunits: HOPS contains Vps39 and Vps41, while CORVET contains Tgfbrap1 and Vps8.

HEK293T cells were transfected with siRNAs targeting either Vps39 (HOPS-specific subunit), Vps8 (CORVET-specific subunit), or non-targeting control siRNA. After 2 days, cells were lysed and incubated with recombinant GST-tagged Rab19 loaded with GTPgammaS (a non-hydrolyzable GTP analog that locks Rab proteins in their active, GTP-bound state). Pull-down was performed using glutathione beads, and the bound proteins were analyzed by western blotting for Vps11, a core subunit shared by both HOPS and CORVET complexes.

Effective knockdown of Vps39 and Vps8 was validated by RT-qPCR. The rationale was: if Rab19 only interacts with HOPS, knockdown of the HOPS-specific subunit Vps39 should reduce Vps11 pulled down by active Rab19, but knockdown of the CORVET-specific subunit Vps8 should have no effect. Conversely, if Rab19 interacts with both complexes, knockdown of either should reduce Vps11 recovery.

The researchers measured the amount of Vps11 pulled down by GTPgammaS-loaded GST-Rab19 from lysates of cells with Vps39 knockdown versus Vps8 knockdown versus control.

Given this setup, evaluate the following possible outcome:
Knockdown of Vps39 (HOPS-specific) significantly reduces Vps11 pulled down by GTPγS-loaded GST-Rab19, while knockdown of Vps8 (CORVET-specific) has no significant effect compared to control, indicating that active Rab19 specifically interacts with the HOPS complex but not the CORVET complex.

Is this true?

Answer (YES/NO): NO